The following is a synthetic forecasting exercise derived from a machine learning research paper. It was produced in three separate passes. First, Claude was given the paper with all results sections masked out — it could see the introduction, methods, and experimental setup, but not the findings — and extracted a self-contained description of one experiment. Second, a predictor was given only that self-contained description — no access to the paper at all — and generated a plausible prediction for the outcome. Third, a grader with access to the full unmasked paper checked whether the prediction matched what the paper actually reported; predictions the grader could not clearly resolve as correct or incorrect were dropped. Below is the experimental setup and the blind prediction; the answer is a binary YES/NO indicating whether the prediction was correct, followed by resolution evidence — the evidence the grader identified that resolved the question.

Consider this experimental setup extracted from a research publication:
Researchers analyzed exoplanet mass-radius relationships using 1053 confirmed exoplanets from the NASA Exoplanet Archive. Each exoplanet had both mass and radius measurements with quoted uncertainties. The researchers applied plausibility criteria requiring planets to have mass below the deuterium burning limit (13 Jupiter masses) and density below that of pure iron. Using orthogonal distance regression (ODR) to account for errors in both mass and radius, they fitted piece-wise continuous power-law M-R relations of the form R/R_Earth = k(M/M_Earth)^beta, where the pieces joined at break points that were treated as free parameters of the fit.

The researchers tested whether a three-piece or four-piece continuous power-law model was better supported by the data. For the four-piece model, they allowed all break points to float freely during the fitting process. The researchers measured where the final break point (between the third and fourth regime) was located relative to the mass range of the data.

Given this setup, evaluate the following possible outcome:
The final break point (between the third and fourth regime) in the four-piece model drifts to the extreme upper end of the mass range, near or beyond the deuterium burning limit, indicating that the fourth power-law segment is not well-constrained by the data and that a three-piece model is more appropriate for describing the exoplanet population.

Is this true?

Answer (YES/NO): YES